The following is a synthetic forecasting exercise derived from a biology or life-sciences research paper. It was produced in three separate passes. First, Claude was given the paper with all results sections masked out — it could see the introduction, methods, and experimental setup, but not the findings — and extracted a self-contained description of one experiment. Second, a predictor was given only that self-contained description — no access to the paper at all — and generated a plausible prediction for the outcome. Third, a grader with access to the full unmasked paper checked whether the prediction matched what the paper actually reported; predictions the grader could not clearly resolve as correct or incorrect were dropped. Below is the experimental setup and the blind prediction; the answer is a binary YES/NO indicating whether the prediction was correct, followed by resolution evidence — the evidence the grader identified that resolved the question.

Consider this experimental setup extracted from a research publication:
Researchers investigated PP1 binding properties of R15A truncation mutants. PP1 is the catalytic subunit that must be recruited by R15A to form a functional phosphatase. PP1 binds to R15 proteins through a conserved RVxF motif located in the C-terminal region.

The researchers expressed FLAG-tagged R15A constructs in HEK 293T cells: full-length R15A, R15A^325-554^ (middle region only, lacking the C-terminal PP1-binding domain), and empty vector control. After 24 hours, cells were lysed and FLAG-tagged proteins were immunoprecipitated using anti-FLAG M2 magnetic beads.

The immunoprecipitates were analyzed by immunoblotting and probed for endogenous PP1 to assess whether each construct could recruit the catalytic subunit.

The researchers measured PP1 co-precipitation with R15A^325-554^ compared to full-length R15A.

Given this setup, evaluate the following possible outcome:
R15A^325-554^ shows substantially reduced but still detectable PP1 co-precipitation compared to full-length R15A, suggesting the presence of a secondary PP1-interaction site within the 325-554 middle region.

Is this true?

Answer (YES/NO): NO